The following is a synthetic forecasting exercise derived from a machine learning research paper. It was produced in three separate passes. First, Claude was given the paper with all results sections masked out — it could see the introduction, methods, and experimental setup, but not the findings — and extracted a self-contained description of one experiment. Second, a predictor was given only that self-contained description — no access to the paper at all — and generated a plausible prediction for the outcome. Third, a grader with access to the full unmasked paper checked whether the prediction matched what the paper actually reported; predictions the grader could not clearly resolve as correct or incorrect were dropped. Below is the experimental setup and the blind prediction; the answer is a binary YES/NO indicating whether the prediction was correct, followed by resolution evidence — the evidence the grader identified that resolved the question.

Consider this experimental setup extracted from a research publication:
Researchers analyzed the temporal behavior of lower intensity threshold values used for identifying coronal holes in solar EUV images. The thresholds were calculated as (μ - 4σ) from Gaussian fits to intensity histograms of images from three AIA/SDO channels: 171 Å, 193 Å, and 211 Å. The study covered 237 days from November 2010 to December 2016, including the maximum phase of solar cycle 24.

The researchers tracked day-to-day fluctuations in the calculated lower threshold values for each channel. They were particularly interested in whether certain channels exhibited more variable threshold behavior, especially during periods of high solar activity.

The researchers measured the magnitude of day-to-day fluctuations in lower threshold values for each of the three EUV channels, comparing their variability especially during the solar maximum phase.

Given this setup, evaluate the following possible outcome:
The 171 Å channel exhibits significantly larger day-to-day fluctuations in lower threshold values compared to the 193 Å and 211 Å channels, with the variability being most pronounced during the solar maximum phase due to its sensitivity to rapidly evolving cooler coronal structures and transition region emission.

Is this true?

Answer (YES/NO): NO